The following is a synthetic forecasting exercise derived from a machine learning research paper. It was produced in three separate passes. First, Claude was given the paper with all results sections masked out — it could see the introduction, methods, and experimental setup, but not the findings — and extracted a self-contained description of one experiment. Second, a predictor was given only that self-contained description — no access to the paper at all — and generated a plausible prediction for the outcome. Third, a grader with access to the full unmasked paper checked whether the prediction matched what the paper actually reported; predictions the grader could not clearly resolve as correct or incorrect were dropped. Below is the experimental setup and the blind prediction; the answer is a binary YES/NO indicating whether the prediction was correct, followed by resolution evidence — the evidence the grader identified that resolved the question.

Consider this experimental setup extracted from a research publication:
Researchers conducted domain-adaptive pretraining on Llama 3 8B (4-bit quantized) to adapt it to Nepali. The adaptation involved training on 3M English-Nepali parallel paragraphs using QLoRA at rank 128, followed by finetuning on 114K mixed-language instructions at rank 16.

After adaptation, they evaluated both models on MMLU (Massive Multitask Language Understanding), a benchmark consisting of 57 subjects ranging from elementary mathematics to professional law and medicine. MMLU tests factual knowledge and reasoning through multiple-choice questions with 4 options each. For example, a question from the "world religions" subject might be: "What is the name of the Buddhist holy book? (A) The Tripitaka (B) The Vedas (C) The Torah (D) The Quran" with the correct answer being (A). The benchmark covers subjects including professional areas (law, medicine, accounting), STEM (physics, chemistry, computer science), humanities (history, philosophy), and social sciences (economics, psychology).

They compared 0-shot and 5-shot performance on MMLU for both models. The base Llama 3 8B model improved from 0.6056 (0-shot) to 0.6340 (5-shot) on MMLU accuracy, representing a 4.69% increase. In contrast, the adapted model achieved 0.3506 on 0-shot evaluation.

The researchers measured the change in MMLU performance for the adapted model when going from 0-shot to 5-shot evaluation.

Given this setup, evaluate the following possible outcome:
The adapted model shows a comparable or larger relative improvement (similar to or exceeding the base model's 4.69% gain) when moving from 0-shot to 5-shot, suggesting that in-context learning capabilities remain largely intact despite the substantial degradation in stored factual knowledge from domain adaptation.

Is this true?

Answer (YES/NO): NO